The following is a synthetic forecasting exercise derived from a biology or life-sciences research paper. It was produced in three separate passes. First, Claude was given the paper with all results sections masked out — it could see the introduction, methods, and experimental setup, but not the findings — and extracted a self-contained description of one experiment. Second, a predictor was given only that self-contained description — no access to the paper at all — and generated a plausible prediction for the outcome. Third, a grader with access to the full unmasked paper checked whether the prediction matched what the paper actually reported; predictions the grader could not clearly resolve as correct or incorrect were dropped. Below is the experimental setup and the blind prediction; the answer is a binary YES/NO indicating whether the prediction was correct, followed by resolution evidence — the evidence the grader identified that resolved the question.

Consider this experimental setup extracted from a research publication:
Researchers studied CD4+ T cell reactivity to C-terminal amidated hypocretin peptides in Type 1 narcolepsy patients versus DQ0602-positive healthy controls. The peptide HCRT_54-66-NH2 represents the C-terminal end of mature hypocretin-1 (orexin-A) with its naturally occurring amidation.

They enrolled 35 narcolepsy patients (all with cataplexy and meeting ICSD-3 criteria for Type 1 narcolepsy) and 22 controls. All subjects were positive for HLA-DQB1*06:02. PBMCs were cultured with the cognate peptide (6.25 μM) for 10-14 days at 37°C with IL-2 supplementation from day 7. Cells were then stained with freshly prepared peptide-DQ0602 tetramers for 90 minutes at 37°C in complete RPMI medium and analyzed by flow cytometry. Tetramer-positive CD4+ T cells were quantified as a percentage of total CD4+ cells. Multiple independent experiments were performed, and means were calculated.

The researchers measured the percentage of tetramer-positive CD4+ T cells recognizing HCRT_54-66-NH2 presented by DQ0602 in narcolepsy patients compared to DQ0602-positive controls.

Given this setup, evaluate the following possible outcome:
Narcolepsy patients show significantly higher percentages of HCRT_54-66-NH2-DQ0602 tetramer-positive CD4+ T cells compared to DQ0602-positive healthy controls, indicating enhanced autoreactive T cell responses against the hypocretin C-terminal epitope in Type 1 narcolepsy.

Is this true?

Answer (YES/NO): YES